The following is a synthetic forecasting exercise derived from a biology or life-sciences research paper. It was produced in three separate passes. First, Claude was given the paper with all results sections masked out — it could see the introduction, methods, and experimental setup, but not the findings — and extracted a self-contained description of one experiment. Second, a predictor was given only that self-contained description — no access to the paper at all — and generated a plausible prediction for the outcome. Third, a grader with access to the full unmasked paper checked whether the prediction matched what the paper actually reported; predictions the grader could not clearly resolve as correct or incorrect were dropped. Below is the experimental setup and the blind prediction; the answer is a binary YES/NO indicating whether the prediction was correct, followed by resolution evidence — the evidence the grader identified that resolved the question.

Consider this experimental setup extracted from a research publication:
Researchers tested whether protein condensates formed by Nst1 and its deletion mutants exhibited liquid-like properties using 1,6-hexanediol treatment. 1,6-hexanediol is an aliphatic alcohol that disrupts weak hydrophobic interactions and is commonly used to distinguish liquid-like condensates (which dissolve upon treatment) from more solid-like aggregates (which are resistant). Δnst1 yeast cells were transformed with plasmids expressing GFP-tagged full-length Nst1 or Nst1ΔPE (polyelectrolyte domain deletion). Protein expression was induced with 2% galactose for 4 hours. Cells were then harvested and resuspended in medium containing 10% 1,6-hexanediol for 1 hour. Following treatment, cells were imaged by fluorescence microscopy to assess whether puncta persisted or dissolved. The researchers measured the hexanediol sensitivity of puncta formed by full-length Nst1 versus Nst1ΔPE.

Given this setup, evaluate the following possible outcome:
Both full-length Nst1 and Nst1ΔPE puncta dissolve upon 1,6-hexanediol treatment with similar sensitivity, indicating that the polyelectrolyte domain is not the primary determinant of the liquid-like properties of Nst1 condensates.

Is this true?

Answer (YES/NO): YES